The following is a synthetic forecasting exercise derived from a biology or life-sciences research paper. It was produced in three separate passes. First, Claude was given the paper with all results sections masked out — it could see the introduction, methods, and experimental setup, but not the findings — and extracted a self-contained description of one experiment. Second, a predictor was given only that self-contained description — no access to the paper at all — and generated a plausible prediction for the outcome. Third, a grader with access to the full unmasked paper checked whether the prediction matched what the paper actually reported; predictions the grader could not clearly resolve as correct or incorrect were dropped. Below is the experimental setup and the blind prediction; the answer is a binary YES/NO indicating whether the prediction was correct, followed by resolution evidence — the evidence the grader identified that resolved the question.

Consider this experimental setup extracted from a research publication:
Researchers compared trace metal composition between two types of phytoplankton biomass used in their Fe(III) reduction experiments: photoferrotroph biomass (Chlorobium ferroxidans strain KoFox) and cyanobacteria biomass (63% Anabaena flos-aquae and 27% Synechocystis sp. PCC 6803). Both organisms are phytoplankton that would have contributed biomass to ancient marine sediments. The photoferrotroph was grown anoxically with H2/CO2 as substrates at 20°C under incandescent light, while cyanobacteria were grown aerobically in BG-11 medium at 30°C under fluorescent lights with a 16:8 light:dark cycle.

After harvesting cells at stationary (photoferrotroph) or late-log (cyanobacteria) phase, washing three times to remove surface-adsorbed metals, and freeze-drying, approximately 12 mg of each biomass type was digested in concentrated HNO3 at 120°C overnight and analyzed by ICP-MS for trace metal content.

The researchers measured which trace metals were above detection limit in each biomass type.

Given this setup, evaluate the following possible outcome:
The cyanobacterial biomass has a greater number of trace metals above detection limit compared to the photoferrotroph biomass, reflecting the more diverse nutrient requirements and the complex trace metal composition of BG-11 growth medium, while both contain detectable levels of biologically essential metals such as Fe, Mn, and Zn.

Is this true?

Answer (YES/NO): NO